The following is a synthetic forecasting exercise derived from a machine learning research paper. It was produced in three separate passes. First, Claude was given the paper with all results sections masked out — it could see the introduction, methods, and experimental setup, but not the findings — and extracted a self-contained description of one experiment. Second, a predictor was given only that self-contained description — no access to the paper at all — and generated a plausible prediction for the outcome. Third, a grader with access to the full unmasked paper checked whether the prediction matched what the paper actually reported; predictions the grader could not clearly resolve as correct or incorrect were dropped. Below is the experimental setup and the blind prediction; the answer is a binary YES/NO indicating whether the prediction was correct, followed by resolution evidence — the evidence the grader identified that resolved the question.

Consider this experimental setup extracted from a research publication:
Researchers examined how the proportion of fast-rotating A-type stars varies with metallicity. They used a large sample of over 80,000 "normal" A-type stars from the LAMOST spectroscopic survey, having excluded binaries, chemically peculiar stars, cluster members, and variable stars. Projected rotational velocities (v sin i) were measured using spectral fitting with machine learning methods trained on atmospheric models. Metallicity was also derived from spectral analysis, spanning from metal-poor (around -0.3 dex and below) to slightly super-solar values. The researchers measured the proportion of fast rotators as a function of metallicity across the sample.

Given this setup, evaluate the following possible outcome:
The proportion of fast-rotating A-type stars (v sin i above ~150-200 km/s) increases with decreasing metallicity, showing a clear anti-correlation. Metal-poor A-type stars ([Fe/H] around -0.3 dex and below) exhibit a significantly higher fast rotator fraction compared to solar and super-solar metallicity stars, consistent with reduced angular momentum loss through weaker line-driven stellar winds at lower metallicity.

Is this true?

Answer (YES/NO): NO